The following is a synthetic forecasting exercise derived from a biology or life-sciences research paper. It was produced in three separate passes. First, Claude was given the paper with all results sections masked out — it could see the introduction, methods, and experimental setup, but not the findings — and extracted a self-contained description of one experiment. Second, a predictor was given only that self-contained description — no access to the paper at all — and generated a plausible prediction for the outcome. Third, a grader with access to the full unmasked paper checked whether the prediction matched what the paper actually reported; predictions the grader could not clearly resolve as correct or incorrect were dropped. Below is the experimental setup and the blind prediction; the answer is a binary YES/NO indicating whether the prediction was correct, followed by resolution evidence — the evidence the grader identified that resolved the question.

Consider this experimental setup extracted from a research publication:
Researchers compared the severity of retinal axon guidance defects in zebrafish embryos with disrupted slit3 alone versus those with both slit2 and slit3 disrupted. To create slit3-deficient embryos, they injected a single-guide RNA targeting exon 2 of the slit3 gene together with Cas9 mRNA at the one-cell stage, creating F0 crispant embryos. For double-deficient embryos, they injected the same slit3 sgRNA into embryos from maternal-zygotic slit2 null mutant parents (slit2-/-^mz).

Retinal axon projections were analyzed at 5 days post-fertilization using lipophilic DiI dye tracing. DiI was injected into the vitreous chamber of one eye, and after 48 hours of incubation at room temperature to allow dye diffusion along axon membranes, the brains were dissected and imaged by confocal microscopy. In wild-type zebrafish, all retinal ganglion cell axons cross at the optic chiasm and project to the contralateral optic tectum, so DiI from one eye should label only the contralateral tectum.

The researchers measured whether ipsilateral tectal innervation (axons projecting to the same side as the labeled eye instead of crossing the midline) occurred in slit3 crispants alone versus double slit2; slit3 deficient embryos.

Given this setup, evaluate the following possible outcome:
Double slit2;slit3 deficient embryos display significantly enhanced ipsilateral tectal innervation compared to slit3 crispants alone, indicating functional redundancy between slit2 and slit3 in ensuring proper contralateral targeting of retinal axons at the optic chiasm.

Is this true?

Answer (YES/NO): YES